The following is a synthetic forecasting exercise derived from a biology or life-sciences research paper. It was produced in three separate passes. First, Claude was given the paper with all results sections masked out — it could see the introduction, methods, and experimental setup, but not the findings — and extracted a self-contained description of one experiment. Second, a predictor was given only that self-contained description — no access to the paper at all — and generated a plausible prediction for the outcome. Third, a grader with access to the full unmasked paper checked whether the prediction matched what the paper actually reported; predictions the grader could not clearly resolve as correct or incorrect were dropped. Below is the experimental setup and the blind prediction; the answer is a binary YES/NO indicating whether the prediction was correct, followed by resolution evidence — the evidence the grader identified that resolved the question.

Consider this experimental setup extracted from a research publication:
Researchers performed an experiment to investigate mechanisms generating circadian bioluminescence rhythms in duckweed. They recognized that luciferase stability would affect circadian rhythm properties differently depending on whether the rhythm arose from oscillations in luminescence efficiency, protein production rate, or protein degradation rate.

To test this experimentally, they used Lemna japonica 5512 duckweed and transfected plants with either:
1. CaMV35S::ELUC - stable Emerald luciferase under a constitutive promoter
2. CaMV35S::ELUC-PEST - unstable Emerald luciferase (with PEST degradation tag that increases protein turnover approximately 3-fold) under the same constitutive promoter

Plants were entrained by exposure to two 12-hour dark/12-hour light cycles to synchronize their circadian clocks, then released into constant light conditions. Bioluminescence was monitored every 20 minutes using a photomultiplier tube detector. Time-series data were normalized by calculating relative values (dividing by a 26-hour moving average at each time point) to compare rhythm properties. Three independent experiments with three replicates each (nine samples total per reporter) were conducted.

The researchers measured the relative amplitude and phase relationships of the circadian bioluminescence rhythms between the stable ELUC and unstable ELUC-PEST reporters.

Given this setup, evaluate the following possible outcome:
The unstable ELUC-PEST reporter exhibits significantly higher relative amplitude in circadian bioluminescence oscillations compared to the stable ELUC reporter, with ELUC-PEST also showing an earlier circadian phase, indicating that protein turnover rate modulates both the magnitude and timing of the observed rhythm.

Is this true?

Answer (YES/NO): NO